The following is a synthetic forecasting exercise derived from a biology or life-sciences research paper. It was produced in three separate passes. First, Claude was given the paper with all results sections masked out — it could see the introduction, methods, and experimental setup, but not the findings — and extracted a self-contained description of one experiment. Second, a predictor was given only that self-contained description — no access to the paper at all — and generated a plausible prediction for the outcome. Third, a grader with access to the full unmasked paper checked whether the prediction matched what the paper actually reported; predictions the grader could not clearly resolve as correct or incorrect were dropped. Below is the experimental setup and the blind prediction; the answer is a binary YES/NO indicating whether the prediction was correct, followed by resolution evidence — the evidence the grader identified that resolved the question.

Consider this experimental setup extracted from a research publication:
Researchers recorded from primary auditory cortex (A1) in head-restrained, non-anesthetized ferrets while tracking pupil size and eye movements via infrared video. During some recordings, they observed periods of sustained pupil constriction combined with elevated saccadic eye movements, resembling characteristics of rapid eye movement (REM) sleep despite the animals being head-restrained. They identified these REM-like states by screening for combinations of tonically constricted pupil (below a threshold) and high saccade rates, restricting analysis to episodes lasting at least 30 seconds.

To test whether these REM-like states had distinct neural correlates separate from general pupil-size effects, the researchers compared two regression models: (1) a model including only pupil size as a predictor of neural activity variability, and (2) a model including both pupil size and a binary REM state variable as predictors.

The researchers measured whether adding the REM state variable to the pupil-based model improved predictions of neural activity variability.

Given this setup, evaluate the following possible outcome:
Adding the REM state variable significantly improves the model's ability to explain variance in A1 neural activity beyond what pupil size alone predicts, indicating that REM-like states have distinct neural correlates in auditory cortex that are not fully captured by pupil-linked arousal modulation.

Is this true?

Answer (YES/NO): YES